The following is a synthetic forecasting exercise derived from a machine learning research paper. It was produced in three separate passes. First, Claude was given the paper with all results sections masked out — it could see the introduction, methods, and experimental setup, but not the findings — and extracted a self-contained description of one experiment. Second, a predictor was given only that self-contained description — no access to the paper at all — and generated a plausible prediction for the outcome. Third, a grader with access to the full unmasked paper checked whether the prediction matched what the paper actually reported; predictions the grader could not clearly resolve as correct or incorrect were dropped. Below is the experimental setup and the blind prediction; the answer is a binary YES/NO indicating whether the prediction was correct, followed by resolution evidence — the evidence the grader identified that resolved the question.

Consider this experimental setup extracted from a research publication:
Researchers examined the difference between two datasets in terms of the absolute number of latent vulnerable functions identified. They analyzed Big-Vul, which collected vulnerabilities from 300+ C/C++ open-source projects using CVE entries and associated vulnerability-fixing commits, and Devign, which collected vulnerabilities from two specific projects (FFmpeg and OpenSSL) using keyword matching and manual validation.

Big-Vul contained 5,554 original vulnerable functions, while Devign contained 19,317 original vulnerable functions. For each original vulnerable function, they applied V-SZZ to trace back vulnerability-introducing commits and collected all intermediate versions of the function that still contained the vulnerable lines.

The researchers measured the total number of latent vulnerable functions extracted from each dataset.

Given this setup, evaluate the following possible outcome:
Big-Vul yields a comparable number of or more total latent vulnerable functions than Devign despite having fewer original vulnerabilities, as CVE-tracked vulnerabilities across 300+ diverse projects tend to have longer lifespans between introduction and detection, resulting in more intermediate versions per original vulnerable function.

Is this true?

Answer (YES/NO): NO